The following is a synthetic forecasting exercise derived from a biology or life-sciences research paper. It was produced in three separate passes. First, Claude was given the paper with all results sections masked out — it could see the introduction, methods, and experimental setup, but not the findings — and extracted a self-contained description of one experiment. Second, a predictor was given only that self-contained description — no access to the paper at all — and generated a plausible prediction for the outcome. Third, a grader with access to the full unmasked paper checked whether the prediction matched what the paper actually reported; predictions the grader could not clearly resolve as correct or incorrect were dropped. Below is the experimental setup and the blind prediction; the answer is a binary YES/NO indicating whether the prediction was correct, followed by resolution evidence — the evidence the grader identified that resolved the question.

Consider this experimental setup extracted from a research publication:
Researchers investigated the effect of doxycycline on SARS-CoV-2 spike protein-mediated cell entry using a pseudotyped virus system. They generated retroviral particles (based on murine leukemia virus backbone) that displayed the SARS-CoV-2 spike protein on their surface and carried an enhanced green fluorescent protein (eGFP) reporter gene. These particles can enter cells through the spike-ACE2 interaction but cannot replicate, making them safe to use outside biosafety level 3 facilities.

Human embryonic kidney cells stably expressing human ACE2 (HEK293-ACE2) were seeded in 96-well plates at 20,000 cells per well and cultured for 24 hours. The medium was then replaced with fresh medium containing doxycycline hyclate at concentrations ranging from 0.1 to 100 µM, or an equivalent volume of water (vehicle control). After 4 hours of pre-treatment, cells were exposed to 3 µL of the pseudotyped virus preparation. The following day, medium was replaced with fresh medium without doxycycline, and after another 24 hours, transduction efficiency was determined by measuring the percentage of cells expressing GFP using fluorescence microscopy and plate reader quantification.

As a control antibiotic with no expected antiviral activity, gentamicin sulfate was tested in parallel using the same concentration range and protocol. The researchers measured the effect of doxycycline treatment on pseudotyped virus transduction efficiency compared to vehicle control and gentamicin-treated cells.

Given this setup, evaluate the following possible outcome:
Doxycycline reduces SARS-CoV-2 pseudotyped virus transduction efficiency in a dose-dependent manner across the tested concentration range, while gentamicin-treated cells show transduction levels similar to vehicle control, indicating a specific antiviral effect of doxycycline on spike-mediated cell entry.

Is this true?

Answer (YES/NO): YES